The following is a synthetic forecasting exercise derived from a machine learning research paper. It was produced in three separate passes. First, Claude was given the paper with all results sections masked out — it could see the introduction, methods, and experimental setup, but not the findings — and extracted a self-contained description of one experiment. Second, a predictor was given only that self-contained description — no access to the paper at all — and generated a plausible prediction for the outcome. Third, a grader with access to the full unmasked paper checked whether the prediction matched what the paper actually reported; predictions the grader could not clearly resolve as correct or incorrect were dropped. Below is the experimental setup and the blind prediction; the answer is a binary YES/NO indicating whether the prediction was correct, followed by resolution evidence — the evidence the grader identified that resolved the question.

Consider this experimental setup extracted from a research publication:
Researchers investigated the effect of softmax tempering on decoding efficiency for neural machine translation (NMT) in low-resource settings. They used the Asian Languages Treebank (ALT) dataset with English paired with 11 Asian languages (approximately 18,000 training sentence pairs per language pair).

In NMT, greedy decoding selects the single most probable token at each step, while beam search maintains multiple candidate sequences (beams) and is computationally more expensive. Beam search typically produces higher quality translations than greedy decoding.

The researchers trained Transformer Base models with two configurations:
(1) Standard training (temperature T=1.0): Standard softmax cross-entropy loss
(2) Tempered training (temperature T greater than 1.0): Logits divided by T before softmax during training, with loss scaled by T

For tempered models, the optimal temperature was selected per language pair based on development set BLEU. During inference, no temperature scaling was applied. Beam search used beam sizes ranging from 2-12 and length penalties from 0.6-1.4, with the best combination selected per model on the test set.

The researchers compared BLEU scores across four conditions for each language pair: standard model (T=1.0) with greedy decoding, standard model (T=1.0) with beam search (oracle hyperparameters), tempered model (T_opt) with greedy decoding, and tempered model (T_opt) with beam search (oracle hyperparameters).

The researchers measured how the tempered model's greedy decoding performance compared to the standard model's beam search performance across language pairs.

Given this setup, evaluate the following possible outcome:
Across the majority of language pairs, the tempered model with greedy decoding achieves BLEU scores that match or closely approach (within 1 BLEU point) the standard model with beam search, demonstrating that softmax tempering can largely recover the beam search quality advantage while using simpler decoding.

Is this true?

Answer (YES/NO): YES